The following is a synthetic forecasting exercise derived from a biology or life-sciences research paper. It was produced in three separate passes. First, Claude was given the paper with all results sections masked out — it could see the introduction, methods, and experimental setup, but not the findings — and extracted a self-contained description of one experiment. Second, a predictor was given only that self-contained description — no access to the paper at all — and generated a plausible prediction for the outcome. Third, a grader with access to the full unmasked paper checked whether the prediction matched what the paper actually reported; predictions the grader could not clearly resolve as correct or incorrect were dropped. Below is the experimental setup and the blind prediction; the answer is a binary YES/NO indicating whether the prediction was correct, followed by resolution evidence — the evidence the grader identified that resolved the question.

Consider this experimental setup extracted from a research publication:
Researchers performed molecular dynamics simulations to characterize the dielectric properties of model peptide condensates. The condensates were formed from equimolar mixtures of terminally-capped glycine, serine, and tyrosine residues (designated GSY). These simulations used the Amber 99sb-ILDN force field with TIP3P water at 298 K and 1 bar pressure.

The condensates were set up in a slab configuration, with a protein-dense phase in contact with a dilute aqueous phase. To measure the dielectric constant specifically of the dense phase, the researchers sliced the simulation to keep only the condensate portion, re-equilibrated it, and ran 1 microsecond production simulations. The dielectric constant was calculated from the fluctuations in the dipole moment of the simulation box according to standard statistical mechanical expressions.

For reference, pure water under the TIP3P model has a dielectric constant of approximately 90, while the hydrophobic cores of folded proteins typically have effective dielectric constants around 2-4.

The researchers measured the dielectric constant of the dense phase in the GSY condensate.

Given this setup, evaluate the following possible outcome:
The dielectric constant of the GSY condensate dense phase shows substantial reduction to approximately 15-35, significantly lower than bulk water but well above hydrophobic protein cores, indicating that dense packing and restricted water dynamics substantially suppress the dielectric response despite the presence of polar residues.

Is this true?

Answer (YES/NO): NO